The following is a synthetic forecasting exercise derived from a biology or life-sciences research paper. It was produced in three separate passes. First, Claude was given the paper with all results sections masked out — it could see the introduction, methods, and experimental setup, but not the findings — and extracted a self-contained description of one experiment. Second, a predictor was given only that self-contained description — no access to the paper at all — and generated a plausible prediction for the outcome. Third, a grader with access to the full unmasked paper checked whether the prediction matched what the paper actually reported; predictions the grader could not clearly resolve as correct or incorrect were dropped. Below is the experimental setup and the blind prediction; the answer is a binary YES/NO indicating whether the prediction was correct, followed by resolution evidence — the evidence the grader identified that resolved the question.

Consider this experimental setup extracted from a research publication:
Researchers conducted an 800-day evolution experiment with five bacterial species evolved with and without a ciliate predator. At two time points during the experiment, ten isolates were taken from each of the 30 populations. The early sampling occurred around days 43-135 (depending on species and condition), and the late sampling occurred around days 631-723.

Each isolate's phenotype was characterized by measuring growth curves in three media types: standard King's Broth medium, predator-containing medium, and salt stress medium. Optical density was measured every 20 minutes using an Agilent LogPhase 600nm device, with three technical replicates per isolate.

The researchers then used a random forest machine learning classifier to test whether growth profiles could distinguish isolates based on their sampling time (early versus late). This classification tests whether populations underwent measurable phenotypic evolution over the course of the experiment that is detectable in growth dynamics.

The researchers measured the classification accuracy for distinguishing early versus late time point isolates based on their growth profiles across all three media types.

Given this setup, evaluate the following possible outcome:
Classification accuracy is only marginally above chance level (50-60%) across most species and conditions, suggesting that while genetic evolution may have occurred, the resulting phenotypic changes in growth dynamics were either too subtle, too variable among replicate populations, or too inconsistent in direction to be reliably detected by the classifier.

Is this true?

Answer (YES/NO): YES